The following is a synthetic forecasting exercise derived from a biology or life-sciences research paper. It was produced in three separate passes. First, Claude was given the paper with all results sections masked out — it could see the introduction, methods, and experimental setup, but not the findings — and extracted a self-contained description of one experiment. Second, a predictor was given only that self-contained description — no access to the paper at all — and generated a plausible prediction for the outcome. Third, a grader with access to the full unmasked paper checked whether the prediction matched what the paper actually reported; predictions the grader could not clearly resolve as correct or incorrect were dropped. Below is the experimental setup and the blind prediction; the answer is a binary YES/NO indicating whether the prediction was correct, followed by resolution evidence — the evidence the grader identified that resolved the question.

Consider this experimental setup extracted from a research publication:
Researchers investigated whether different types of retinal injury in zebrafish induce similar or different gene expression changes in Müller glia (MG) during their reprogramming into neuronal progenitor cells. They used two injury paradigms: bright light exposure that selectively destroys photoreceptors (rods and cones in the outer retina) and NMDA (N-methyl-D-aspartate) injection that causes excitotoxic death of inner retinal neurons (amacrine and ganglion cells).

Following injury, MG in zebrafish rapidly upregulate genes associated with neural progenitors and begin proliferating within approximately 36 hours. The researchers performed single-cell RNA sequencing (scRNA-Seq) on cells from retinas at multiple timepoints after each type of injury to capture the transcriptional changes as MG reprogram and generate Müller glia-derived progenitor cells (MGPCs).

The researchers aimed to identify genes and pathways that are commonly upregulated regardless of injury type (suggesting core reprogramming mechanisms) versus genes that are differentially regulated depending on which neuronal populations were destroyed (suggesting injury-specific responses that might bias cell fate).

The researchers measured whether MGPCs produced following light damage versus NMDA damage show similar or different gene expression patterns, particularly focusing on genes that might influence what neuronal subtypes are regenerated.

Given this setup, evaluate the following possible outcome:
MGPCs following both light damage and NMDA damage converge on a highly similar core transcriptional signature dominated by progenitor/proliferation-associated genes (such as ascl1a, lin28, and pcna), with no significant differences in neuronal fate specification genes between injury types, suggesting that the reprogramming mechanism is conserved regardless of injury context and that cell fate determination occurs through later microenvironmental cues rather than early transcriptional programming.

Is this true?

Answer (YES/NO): NO